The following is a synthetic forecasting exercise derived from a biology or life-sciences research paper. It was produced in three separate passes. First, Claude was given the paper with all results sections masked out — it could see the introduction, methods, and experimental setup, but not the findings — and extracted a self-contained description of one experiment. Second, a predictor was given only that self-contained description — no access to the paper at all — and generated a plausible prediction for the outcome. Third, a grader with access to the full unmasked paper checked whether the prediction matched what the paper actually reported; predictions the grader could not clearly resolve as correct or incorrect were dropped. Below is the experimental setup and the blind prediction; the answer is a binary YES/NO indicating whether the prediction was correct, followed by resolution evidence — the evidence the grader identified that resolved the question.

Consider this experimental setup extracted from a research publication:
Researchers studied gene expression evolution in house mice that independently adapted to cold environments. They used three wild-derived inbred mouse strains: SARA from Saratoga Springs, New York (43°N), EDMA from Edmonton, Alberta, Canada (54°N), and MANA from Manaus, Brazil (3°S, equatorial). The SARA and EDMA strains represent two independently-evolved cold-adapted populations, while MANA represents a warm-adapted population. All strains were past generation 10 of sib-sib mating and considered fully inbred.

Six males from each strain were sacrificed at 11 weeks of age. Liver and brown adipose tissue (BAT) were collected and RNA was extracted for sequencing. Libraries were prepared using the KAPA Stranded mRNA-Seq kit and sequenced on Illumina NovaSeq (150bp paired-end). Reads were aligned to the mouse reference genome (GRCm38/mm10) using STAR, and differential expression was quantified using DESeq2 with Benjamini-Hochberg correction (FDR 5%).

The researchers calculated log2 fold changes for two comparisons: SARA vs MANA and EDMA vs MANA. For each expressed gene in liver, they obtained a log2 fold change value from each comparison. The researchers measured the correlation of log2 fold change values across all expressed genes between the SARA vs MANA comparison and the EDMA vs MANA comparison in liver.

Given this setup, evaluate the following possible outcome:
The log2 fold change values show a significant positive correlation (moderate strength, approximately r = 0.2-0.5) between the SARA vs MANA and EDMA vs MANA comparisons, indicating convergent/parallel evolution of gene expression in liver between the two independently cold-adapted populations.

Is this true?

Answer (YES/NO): NO